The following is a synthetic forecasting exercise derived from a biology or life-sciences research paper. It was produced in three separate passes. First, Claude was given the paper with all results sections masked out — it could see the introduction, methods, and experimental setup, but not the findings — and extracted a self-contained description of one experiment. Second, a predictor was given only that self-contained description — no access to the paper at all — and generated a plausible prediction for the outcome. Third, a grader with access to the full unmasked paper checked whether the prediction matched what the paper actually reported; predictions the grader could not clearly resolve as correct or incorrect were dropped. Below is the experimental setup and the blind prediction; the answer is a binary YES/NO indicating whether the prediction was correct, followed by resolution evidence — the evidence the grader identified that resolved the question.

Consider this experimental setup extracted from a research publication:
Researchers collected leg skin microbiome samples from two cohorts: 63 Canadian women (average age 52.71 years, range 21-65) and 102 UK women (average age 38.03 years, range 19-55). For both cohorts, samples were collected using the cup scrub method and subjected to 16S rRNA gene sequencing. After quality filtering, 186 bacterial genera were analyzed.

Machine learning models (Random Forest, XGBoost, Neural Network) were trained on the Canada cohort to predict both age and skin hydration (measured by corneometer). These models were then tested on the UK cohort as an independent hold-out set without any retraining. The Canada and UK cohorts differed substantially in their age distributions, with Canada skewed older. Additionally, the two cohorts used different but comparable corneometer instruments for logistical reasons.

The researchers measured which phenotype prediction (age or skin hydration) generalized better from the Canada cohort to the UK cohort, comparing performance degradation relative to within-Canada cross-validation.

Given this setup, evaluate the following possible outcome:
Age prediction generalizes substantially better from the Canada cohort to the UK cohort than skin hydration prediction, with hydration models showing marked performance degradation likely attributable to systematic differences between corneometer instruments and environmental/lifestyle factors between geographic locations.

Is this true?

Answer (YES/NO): NO